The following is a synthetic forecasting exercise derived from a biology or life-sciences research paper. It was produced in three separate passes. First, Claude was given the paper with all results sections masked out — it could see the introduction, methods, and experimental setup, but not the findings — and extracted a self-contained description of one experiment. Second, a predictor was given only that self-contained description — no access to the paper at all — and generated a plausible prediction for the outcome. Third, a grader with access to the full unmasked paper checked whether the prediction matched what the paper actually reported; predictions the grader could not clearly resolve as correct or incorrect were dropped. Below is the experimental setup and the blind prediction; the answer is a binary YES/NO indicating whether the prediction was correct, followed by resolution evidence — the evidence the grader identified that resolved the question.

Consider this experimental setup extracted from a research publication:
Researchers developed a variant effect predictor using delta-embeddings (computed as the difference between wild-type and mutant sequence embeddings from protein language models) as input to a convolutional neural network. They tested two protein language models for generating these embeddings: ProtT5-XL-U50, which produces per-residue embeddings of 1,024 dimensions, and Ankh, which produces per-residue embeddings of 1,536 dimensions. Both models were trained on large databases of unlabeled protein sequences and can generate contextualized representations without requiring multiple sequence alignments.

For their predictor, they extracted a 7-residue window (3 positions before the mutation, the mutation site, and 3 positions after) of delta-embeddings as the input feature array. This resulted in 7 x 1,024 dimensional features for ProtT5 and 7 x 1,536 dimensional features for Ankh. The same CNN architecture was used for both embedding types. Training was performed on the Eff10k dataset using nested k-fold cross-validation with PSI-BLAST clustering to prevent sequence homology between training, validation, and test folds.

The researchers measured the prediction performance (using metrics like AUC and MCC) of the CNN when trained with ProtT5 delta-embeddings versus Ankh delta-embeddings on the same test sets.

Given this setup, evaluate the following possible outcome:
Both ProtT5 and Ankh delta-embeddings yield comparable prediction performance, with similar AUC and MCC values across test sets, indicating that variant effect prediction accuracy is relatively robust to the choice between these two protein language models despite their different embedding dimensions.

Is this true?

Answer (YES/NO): NO